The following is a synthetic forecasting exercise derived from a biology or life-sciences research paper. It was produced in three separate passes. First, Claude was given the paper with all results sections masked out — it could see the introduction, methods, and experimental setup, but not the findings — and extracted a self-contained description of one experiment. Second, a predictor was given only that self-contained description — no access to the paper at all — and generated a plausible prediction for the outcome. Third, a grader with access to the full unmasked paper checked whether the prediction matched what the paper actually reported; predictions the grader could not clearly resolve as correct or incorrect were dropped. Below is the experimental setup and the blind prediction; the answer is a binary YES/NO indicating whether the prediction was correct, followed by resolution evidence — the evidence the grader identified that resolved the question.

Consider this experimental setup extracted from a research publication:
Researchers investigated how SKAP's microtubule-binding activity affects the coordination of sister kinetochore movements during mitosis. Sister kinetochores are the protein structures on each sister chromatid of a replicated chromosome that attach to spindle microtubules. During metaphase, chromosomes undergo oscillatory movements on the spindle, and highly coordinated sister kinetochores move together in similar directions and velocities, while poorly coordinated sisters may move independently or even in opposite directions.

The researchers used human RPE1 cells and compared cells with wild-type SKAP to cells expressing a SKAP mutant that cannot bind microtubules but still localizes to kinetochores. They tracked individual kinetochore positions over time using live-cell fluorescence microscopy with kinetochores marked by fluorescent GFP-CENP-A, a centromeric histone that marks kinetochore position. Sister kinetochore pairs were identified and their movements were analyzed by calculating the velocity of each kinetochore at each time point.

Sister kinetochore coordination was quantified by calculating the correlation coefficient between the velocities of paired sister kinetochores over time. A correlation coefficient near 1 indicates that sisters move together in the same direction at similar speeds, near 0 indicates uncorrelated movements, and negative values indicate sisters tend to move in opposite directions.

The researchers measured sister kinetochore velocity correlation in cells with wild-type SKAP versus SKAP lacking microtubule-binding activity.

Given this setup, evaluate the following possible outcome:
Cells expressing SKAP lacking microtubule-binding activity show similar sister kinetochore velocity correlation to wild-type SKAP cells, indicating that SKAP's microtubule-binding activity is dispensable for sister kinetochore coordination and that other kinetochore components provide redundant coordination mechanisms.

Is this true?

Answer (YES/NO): NO